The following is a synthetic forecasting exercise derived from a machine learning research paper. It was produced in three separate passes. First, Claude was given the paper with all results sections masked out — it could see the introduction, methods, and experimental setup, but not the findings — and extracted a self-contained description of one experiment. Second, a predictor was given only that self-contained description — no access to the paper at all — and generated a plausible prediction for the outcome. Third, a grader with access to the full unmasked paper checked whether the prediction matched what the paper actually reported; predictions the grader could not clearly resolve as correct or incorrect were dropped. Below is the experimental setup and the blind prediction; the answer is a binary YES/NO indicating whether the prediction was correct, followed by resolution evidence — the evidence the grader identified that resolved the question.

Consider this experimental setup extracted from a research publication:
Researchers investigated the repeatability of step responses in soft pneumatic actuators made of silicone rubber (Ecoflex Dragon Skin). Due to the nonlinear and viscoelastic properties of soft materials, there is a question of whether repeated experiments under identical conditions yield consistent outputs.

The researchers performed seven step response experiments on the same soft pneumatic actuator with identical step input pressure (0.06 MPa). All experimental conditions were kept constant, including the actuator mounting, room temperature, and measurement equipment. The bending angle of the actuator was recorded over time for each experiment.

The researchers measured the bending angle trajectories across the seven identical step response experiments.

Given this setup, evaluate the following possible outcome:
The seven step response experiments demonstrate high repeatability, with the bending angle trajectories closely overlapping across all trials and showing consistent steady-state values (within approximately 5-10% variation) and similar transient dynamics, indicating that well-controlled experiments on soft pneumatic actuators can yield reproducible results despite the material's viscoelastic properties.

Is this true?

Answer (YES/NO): NO